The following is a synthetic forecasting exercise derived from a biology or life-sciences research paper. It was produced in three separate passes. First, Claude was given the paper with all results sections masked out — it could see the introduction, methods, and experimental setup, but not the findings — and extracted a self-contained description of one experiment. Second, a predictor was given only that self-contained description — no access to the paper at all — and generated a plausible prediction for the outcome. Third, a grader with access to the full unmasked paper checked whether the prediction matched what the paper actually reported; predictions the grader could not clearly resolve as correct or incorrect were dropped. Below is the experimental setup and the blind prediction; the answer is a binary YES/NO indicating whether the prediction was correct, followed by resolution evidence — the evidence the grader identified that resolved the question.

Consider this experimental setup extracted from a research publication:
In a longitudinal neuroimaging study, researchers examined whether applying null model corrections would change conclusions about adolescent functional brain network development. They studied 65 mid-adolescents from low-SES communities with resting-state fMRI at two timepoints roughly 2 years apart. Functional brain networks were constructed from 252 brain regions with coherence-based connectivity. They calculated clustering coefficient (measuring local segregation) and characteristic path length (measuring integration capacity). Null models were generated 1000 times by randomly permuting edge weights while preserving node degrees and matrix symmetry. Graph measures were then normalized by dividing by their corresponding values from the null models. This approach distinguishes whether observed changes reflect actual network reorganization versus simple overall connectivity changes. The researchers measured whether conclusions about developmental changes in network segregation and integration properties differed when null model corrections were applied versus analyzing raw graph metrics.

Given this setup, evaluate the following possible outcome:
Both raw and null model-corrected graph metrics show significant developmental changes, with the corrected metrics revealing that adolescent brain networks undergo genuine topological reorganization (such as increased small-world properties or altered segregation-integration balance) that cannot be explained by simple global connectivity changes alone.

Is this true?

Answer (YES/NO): YES